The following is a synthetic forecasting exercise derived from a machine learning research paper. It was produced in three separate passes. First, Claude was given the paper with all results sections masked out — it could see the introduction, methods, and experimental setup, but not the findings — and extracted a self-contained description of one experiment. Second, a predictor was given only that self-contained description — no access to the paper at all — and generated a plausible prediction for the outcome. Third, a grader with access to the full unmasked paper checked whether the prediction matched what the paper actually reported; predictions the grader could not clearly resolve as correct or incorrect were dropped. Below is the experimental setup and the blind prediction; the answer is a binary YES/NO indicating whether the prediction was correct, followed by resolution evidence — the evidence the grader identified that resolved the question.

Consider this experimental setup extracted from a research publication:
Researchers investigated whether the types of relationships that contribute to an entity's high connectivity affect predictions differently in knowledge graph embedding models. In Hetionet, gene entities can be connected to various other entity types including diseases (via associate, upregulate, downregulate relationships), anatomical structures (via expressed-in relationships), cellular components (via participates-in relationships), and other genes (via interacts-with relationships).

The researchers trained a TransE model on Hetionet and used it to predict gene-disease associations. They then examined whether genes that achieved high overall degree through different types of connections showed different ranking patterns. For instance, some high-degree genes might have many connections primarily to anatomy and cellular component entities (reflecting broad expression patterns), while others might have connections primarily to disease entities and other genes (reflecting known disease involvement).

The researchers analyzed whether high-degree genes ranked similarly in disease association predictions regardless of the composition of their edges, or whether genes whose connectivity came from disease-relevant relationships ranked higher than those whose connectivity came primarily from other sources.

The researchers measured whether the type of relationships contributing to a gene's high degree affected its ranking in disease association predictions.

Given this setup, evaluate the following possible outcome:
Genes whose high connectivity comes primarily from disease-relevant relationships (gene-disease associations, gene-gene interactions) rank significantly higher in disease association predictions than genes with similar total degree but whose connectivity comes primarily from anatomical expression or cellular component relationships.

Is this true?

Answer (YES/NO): NO